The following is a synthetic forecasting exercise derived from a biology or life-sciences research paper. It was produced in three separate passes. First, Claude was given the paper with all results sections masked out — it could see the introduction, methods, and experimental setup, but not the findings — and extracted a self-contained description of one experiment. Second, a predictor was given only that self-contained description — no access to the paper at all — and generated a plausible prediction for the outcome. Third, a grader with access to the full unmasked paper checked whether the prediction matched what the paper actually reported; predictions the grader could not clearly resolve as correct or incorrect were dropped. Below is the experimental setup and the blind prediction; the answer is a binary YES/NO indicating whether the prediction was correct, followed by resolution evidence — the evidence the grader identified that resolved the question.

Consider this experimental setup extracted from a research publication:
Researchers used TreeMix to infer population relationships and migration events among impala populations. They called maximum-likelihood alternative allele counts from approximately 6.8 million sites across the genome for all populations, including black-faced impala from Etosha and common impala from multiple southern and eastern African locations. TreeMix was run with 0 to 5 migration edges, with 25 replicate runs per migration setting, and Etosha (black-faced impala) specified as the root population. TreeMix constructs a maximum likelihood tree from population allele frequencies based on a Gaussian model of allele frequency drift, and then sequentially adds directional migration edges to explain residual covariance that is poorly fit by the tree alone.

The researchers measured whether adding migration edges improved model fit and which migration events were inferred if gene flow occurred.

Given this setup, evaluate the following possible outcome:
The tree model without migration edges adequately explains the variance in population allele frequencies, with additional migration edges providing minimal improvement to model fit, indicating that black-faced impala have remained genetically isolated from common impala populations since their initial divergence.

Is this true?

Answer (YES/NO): NO